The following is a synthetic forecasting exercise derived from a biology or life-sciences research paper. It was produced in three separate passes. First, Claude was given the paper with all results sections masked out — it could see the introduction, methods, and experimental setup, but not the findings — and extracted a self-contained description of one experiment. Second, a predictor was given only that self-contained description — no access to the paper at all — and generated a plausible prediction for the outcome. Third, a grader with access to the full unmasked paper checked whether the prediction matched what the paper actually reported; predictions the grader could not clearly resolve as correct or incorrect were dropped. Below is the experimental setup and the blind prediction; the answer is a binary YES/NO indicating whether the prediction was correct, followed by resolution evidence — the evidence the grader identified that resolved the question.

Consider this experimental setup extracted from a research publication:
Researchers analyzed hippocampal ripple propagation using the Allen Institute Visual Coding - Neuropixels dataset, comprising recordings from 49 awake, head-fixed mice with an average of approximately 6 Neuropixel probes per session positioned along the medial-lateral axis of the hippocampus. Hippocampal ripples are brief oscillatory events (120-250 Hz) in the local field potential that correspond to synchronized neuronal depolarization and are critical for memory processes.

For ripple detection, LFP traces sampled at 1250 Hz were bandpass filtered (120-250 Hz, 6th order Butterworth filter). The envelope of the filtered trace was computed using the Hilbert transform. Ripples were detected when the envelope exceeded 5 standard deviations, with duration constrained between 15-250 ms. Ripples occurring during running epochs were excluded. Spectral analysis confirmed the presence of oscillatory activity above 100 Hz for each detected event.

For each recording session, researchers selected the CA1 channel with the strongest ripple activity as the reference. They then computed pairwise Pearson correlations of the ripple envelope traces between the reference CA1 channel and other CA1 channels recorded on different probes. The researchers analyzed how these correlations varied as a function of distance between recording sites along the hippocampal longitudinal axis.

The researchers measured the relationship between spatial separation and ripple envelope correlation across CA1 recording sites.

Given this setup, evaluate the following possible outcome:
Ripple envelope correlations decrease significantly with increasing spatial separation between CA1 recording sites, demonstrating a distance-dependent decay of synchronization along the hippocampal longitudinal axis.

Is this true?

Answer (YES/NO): YES